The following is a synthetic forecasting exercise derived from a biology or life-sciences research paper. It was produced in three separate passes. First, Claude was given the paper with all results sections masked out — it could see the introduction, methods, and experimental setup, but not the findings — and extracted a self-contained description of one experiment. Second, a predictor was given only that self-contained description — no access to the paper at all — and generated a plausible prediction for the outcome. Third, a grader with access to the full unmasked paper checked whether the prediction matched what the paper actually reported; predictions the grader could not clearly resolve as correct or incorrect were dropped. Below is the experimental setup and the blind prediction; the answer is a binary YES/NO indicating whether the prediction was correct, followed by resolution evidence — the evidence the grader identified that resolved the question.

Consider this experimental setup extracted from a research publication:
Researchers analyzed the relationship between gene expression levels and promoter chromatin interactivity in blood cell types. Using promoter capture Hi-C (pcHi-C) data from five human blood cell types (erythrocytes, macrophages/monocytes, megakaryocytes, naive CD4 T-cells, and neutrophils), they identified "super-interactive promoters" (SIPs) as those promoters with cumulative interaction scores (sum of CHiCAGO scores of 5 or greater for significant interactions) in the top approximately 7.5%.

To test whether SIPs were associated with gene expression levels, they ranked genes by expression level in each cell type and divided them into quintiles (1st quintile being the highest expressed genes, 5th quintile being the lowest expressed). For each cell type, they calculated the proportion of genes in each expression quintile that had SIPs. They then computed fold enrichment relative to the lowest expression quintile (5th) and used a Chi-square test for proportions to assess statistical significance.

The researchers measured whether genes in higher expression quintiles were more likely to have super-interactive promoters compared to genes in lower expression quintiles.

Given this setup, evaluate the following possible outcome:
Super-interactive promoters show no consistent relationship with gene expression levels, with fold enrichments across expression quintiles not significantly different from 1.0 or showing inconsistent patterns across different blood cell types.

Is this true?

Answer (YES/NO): NO